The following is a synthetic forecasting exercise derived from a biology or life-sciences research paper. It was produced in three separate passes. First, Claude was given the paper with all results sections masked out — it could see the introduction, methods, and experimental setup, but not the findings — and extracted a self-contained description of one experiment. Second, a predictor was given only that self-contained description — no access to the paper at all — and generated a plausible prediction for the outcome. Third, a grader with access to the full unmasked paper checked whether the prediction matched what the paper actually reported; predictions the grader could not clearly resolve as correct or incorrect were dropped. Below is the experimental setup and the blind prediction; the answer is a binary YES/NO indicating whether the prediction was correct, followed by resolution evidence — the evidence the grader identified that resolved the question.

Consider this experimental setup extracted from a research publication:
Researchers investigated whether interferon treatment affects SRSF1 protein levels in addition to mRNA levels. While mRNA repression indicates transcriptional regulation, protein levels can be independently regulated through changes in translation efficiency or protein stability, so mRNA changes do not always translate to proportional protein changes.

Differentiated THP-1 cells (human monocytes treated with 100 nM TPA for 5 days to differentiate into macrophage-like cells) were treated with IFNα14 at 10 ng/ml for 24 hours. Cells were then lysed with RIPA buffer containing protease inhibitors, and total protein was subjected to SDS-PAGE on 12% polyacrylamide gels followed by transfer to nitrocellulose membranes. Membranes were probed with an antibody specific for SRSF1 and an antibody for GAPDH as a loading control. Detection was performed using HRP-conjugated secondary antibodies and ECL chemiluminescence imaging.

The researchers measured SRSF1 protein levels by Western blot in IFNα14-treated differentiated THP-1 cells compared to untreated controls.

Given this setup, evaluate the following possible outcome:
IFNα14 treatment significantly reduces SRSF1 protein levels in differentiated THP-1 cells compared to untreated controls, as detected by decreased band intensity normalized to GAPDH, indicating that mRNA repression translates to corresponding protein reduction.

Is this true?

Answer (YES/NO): YES